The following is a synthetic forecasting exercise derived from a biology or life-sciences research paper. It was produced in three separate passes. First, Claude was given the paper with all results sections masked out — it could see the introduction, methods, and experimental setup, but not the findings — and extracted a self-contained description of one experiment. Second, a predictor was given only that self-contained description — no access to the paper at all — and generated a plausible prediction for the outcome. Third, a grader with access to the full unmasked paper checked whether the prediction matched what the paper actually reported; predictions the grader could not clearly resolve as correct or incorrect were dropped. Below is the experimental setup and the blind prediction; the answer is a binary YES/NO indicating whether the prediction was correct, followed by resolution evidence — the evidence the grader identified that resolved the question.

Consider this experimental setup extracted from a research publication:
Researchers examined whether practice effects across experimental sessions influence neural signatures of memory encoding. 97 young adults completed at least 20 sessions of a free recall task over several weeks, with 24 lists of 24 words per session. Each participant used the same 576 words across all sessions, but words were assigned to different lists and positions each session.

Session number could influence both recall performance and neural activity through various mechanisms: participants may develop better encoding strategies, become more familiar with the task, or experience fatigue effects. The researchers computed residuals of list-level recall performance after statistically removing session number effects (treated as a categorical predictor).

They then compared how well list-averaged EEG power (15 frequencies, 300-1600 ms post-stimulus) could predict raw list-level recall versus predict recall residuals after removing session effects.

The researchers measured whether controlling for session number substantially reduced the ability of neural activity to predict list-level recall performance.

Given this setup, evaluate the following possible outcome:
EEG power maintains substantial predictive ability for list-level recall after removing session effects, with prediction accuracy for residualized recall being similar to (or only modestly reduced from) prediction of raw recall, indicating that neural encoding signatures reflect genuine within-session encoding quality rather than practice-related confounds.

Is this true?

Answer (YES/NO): NO